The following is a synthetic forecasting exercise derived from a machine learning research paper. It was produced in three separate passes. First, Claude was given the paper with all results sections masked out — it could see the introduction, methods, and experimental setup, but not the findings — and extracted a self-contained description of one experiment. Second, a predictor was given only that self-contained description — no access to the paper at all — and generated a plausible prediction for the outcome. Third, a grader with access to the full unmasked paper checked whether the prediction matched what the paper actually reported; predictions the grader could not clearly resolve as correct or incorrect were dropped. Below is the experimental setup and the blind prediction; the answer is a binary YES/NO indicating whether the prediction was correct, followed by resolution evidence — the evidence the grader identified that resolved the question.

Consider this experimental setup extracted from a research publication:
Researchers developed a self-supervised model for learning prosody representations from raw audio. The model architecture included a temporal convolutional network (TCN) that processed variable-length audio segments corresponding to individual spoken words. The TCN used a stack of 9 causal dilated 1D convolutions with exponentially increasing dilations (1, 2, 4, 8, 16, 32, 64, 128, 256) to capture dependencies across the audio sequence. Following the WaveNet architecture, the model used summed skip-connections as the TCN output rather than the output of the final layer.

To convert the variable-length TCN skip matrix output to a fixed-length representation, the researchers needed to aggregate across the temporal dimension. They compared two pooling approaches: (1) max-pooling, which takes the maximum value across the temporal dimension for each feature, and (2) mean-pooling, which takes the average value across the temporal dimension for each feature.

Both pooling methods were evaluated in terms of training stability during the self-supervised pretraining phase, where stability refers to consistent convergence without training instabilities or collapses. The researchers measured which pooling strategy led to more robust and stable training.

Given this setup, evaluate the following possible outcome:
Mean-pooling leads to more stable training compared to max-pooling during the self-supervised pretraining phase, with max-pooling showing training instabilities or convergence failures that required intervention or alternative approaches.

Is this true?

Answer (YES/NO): NO